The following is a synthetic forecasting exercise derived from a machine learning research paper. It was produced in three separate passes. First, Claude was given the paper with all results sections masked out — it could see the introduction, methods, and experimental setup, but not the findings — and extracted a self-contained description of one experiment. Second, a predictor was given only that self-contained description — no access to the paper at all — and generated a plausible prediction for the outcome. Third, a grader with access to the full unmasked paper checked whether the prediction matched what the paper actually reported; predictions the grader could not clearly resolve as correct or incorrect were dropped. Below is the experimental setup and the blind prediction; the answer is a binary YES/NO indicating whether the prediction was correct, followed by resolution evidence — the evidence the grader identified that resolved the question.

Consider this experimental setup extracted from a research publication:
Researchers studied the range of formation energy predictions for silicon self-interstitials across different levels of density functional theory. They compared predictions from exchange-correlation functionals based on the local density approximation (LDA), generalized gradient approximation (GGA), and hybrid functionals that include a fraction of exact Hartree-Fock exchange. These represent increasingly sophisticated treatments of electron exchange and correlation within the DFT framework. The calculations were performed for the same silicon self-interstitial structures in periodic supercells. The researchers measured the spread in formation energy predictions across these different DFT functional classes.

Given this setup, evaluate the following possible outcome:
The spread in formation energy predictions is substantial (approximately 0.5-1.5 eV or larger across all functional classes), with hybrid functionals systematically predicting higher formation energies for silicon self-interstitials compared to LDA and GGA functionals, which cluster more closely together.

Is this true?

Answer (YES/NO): YES